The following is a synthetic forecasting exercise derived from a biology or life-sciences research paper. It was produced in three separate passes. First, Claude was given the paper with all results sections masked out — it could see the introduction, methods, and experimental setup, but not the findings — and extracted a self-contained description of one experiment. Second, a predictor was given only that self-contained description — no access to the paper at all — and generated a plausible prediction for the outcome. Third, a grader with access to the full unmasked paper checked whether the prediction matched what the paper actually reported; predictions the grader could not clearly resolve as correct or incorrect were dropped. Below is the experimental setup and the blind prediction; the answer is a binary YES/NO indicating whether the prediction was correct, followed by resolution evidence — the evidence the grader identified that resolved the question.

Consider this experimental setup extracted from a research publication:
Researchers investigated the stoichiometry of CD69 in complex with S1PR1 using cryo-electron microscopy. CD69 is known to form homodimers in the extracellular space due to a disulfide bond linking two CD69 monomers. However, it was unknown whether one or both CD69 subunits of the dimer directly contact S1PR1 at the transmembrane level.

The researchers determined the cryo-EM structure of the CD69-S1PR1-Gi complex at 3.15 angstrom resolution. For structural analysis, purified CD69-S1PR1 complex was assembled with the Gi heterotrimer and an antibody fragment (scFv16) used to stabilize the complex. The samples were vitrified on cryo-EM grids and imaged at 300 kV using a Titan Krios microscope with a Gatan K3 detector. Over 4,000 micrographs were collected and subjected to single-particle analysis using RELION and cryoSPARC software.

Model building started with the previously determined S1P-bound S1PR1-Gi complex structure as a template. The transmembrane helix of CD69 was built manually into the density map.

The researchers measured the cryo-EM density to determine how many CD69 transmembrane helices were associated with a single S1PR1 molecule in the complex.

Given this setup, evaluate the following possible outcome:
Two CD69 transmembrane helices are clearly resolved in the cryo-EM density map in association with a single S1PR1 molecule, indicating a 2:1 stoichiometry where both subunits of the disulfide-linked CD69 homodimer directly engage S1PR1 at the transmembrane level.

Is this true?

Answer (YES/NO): NO